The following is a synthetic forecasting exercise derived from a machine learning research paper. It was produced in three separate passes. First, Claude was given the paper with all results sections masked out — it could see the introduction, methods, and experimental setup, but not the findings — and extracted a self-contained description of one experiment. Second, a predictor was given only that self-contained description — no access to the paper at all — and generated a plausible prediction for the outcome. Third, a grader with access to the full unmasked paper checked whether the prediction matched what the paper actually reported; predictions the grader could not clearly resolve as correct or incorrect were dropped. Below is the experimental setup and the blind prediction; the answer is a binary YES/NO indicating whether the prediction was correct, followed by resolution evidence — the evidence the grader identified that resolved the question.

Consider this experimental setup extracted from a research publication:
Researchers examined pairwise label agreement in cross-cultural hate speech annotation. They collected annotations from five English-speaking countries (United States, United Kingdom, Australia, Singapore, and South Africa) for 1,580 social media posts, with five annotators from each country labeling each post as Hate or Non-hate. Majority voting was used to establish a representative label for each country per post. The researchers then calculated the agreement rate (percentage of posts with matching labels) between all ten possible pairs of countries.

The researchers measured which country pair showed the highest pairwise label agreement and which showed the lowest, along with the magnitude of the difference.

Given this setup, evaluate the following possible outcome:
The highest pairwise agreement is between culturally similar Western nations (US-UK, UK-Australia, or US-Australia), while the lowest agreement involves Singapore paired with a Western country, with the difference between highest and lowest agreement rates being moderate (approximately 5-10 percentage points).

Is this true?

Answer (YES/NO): NO